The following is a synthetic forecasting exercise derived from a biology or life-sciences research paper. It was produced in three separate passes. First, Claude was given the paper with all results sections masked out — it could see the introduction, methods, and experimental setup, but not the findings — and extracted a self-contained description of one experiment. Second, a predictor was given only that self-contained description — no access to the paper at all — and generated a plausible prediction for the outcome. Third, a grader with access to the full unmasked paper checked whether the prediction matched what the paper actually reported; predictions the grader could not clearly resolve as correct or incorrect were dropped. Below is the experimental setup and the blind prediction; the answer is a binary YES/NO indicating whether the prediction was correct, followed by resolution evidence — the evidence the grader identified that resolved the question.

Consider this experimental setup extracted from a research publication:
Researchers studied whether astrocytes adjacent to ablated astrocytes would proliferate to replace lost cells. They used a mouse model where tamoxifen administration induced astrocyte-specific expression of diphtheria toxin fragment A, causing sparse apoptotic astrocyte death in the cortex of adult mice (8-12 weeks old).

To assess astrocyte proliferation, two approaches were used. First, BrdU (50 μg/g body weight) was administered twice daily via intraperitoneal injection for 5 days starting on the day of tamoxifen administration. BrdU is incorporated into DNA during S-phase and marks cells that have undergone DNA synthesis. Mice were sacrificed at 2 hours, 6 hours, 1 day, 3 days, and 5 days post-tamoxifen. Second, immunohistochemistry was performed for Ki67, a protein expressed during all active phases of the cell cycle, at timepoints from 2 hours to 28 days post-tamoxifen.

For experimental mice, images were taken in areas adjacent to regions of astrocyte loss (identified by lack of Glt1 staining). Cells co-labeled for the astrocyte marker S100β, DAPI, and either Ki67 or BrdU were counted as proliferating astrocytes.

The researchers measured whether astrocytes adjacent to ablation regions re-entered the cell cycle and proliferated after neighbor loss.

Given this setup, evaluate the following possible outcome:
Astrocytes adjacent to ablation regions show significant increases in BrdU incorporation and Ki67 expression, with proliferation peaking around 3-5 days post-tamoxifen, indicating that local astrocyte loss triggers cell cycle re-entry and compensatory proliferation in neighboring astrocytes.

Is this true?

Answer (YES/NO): NO